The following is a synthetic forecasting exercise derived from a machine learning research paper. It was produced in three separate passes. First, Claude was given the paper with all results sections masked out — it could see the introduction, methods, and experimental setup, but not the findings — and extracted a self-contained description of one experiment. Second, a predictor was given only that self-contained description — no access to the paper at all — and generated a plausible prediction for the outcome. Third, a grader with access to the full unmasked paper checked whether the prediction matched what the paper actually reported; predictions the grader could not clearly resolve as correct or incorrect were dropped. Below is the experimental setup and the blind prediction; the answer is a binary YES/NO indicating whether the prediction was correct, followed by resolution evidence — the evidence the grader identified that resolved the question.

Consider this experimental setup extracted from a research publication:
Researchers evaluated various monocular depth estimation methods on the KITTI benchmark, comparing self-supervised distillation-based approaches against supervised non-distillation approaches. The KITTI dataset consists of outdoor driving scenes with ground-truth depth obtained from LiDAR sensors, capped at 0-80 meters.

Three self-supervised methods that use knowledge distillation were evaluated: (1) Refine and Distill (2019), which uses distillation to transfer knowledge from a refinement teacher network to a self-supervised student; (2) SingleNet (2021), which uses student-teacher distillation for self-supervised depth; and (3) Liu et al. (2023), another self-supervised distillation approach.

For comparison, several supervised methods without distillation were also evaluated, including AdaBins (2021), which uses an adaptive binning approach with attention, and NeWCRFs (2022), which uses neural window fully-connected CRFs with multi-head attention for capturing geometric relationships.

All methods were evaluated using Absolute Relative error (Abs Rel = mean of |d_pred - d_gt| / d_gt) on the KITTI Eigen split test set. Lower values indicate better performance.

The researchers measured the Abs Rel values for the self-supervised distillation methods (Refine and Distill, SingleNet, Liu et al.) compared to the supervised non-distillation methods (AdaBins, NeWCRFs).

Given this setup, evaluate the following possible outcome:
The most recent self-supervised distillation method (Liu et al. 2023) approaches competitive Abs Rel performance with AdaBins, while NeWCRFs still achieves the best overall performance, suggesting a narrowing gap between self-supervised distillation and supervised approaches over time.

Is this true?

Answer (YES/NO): NO